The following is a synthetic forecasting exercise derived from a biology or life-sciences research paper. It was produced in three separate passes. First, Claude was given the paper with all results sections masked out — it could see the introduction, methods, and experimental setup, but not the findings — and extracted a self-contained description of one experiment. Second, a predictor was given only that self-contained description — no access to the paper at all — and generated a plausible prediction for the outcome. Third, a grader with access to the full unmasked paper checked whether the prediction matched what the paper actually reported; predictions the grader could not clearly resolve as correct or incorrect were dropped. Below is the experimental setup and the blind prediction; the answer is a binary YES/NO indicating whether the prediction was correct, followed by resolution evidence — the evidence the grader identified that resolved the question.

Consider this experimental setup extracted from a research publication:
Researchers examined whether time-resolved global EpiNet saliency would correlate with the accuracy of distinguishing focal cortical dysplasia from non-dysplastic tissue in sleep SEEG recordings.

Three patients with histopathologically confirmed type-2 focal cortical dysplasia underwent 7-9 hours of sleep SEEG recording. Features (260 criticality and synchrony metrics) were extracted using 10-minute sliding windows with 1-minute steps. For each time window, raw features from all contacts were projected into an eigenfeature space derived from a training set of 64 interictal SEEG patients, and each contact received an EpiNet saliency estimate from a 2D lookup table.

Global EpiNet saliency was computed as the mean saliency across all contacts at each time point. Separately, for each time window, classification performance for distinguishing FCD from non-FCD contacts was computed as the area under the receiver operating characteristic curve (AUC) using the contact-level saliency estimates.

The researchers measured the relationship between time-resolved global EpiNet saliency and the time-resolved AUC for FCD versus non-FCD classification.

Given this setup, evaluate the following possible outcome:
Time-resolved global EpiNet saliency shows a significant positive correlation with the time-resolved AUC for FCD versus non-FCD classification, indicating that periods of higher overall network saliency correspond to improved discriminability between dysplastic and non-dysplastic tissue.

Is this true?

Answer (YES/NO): YES